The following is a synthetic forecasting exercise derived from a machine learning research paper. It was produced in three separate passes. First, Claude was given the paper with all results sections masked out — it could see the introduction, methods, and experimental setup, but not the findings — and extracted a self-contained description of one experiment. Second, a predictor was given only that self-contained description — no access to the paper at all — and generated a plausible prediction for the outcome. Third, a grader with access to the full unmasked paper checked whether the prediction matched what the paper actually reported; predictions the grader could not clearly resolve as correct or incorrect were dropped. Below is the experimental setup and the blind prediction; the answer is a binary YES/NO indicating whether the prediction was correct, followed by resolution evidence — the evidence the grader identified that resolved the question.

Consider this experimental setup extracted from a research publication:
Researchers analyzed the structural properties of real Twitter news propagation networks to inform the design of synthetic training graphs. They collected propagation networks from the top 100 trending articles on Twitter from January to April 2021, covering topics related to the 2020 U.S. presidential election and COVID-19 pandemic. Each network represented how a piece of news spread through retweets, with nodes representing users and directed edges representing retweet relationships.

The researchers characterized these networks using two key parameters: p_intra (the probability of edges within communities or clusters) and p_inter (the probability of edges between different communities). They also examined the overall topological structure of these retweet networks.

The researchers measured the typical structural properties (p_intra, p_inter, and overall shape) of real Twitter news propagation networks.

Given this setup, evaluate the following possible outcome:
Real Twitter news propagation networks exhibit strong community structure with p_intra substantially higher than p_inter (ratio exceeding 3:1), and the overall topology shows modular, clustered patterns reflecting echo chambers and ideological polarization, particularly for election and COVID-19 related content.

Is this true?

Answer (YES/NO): NO